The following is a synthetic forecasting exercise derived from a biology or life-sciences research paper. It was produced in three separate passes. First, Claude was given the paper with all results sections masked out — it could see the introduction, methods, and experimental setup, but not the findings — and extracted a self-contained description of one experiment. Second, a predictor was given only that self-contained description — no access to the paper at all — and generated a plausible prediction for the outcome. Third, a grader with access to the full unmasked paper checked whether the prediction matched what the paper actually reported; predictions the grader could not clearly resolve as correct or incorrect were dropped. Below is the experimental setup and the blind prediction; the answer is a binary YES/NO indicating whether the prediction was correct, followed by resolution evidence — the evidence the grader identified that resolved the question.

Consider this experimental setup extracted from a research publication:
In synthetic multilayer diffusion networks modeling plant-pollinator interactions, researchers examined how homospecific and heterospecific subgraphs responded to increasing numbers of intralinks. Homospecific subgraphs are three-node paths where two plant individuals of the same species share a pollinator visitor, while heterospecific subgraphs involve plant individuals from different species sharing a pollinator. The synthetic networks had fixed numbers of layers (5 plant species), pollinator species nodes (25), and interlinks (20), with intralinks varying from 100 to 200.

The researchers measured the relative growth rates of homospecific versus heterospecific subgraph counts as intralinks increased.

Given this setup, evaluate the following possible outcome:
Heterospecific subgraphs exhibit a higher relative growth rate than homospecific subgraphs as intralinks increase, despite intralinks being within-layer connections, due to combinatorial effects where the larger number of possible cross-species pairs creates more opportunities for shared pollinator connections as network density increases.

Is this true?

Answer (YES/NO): NO